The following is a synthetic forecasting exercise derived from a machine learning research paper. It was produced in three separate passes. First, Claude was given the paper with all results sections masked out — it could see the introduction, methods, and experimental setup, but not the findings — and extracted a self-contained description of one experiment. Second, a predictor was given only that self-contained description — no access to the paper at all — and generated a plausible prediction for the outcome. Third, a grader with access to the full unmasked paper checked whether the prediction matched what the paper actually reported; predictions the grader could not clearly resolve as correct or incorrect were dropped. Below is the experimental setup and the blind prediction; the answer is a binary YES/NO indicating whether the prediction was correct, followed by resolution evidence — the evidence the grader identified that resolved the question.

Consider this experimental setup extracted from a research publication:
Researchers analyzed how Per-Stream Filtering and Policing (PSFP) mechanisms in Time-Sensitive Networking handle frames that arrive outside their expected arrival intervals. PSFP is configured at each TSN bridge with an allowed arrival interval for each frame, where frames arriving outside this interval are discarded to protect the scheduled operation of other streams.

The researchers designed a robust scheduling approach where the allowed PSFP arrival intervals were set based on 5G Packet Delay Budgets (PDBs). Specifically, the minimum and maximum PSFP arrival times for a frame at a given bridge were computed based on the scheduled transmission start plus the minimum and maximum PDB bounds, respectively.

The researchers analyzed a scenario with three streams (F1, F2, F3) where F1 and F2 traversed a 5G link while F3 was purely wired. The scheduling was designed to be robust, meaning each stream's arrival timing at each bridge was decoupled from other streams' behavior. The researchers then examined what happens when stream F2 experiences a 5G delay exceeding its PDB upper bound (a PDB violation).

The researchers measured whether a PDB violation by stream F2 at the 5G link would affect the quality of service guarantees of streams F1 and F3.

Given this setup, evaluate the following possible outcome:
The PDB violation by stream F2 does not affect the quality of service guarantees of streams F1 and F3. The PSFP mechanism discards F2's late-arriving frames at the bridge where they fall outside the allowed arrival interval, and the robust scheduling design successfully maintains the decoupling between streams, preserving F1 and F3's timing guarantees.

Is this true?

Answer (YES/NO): YES